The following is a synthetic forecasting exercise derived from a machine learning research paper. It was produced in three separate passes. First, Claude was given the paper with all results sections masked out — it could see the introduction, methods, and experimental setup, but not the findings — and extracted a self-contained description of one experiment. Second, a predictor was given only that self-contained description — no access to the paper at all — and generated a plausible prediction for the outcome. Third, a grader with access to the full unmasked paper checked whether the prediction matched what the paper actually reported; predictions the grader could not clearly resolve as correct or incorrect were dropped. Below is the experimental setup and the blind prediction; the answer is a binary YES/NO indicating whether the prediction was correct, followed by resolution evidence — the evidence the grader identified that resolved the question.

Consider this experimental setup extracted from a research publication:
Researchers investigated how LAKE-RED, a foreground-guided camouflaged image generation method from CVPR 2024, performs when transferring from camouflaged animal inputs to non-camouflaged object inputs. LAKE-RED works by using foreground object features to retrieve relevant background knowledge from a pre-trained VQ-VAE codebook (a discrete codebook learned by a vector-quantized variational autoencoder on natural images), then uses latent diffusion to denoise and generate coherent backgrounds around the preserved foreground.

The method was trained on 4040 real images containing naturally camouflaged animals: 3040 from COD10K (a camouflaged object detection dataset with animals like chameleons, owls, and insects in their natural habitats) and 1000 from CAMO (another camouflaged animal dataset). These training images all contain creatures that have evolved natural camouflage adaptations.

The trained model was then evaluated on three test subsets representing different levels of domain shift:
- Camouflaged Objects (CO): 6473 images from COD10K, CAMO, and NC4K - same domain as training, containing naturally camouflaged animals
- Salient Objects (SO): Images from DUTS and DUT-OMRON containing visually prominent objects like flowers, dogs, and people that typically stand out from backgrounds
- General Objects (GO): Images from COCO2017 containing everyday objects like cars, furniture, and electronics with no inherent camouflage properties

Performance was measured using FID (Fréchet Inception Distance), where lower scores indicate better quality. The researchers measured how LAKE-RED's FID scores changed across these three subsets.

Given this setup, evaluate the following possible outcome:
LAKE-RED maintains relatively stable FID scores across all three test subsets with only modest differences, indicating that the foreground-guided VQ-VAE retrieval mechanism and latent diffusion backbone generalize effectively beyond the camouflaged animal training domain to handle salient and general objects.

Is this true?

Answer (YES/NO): NO